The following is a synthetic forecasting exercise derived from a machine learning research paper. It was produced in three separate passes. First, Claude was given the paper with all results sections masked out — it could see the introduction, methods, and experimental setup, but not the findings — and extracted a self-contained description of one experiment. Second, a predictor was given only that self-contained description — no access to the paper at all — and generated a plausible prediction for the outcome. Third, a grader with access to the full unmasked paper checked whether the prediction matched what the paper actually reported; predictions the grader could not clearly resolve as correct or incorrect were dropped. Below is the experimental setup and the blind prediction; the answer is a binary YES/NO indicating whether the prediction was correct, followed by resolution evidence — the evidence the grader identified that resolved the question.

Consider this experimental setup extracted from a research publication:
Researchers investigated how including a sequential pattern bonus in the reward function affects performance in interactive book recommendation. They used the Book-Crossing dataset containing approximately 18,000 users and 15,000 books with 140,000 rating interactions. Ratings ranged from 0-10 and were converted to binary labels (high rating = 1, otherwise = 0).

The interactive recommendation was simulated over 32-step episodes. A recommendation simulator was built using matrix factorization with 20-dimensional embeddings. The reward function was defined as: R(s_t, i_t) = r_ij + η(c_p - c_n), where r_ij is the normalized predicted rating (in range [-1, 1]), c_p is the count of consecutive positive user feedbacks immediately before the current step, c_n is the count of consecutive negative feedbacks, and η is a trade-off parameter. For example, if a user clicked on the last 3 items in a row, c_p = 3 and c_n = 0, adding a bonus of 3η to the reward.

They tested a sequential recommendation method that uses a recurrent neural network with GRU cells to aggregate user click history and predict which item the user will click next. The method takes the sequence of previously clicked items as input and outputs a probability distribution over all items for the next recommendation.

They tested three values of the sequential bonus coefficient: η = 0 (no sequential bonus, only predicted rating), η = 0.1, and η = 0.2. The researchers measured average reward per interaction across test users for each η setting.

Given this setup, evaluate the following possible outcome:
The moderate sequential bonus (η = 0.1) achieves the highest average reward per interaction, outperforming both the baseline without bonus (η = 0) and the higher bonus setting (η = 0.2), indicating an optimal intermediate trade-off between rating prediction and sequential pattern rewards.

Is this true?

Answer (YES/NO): NO